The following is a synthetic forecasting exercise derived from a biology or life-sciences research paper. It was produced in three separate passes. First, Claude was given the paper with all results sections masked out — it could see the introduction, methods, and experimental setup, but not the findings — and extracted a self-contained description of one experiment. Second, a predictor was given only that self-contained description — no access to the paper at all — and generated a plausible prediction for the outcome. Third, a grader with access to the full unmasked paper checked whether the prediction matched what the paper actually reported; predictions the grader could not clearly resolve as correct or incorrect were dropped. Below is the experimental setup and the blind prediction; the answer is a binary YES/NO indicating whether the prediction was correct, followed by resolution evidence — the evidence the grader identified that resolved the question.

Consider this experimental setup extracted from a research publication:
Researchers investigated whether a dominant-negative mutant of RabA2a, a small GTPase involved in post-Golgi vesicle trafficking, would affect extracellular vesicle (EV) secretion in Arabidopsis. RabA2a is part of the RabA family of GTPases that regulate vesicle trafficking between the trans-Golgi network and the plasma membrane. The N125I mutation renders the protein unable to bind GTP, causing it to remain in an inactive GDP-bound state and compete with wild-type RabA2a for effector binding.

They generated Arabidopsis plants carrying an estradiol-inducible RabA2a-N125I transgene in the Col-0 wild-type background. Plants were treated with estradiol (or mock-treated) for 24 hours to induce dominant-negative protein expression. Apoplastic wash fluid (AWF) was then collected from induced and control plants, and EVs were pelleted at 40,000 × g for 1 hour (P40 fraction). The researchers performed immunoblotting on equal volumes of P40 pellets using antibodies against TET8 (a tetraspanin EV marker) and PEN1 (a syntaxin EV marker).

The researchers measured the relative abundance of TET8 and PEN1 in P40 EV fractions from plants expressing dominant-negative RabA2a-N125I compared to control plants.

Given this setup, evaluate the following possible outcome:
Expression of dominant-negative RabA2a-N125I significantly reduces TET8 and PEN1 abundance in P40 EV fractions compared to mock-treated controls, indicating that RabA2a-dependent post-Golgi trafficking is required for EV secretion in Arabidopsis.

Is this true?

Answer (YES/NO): NO